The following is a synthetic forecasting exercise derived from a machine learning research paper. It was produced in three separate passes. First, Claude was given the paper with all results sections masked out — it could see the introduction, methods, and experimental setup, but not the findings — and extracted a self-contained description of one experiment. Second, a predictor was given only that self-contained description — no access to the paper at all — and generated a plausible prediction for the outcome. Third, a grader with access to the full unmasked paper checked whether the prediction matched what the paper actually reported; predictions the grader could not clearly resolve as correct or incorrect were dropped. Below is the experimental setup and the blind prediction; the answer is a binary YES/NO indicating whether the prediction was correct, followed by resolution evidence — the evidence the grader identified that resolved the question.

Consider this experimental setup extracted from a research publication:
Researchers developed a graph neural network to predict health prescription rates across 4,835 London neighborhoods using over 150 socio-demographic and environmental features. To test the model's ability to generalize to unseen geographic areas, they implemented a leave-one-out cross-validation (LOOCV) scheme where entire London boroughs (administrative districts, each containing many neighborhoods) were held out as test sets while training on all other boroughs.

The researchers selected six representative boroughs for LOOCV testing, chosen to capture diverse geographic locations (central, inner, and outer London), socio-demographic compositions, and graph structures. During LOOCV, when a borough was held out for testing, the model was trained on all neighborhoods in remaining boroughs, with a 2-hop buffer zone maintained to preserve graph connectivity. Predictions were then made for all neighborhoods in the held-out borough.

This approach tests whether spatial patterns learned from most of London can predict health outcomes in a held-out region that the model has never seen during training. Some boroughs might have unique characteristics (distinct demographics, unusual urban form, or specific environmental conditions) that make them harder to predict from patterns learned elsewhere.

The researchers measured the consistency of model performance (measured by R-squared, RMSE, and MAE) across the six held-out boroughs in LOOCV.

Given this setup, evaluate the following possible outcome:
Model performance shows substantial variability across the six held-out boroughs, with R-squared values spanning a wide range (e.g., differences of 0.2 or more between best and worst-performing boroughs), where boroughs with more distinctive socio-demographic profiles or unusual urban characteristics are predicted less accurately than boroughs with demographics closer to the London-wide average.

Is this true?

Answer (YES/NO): NO